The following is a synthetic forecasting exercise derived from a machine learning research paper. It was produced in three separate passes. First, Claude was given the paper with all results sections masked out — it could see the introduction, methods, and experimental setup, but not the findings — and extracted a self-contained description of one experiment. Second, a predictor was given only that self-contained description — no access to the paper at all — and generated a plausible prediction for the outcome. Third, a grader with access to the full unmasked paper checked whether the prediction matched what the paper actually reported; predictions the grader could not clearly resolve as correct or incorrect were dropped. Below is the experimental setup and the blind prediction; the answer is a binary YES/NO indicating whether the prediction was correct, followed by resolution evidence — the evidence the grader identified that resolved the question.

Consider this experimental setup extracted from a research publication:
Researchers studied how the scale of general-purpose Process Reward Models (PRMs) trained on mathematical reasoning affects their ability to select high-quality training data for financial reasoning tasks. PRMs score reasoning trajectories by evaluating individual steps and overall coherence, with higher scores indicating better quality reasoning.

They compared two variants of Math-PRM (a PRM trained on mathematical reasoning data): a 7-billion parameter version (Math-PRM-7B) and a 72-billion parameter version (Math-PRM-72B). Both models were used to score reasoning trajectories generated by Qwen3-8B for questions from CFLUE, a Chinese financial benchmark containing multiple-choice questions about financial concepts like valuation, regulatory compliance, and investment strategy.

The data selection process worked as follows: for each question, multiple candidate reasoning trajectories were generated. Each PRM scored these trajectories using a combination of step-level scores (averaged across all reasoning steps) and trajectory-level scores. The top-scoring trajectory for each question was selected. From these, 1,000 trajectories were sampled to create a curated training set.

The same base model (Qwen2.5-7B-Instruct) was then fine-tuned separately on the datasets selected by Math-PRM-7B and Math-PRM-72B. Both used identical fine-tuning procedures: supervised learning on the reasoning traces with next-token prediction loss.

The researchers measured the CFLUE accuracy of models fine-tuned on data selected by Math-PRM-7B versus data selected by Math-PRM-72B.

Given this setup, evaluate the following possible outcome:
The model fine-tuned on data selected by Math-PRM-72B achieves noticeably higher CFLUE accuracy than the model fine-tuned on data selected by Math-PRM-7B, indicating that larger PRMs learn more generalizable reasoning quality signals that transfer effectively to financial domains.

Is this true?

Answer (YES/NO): NO